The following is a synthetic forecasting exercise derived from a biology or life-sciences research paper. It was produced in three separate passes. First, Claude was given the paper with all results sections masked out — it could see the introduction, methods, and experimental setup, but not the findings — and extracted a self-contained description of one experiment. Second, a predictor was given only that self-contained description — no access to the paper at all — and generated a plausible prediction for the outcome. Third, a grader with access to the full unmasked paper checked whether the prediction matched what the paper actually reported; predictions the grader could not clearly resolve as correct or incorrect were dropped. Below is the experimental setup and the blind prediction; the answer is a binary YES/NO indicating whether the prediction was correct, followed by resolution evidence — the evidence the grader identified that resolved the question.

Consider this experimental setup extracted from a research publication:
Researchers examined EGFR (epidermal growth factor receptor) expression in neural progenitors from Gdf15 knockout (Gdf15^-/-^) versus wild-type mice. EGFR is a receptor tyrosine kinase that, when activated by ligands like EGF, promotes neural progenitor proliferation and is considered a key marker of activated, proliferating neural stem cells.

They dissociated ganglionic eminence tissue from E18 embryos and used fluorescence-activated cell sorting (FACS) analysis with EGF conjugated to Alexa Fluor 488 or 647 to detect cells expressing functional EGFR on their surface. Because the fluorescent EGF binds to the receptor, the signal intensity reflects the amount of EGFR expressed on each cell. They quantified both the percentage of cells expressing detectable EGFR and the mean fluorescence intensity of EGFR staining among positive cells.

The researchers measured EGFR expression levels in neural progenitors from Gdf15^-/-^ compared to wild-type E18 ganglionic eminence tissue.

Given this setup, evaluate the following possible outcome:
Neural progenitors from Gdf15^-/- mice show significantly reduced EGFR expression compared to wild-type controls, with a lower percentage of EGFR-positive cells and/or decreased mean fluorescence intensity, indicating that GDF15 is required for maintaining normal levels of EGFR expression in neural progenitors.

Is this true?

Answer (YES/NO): YES